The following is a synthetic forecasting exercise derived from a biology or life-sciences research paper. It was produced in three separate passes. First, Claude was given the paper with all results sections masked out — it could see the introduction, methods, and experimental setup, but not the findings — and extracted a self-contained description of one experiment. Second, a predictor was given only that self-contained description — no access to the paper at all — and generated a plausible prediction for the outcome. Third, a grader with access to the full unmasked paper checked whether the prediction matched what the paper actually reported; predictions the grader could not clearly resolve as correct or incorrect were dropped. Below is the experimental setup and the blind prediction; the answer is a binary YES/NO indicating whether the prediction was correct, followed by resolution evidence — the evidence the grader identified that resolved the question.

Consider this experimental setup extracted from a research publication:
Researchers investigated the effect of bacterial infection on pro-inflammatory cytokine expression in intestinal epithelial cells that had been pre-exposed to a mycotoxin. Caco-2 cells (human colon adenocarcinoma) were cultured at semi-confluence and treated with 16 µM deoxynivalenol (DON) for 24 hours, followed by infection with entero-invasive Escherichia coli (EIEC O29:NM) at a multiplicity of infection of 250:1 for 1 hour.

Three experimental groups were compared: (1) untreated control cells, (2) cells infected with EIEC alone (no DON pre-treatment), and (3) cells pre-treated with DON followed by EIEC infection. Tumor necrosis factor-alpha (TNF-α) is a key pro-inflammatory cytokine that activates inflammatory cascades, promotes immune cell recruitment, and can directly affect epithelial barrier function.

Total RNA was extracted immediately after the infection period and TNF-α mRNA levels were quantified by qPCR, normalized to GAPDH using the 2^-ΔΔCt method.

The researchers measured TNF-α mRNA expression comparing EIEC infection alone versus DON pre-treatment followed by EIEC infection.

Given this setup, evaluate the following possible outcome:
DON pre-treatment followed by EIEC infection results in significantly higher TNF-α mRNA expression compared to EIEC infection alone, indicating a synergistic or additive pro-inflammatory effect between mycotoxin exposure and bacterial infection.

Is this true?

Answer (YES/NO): NO